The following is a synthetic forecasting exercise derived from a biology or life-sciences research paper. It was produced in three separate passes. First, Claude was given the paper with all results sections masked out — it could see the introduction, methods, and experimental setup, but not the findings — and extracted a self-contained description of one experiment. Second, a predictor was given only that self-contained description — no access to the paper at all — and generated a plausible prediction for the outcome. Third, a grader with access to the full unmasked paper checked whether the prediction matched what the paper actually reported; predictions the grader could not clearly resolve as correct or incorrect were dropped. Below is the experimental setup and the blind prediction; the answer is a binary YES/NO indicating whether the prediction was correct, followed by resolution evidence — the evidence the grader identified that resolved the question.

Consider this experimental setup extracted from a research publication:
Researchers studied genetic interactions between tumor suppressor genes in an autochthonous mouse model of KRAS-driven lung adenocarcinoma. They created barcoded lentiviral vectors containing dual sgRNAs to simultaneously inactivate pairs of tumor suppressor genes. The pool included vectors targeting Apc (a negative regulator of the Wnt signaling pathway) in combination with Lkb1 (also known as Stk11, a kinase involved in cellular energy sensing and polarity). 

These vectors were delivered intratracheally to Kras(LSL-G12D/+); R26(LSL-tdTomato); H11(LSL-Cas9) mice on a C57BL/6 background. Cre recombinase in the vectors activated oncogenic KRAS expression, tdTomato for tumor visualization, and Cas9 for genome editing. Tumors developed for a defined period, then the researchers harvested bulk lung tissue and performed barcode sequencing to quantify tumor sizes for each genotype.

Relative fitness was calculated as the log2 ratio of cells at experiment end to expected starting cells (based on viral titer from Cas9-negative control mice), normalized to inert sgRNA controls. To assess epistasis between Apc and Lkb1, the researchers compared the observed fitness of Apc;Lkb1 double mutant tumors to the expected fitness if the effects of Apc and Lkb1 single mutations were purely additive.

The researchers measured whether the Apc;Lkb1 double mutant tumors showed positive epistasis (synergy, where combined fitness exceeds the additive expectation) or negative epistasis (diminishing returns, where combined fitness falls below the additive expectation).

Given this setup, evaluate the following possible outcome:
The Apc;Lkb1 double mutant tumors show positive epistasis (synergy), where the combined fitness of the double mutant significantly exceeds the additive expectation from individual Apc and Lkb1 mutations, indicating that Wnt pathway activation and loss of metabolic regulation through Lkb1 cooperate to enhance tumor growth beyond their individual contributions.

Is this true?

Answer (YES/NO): YES